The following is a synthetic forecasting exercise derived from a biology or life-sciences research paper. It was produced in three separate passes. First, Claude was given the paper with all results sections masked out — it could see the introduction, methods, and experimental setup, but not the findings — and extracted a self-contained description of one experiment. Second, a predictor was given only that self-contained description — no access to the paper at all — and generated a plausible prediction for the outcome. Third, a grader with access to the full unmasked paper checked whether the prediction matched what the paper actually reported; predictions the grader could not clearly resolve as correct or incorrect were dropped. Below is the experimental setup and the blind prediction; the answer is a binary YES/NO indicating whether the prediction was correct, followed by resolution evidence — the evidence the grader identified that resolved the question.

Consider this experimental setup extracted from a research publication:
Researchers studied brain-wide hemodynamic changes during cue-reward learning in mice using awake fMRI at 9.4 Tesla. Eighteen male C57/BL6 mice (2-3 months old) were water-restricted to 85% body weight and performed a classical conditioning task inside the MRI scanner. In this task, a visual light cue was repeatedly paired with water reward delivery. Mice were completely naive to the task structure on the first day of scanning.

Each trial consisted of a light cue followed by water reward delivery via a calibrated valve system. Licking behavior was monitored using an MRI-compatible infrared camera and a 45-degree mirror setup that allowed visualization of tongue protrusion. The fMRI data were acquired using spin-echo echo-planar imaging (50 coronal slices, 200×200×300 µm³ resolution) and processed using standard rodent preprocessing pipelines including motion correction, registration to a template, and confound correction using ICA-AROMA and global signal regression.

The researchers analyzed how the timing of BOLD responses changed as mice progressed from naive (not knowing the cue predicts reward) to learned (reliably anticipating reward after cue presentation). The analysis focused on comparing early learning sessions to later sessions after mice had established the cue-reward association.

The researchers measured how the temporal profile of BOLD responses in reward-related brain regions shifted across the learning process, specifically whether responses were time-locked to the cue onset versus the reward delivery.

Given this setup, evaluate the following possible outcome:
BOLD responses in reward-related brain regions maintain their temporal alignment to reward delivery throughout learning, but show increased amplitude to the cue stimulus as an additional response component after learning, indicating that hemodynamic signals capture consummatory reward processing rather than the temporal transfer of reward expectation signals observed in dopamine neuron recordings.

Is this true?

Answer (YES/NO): NO